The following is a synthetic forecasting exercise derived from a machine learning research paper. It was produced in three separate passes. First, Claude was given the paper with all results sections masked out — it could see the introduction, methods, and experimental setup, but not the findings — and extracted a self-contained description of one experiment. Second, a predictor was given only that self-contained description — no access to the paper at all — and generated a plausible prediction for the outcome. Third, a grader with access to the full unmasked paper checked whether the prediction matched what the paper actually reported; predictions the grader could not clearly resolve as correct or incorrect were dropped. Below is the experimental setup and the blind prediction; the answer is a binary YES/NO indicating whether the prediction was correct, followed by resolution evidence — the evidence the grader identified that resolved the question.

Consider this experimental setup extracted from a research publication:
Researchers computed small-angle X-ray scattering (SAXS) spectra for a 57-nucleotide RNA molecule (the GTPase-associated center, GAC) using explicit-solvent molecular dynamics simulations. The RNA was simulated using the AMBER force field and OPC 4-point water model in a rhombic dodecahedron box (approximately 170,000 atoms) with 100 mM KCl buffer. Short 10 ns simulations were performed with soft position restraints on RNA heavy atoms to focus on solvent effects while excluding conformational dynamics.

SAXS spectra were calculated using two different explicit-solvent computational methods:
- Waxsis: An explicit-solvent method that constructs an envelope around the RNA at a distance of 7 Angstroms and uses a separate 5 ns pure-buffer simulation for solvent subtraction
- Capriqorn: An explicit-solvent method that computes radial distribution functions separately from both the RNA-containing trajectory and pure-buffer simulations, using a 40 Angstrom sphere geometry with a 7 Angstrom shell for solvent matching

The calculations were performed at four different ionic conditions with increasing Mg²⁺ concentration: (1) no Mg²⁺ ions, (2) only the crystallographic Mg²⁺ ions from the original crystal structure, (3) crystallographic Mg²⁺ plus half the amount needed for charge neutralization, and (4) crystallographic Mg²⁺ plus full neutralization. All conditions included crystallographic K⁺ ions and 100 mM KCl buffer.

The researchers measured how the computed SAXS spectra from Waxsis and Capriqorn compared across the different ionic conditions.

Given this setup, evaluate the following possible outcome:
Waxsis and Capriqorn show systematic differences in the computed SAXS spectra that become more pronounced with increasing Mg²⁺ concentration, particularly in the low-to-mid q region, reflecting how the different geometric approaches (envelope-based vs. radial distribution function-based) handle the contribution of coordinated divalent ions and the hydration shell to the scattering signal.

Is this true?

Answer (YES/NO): NO